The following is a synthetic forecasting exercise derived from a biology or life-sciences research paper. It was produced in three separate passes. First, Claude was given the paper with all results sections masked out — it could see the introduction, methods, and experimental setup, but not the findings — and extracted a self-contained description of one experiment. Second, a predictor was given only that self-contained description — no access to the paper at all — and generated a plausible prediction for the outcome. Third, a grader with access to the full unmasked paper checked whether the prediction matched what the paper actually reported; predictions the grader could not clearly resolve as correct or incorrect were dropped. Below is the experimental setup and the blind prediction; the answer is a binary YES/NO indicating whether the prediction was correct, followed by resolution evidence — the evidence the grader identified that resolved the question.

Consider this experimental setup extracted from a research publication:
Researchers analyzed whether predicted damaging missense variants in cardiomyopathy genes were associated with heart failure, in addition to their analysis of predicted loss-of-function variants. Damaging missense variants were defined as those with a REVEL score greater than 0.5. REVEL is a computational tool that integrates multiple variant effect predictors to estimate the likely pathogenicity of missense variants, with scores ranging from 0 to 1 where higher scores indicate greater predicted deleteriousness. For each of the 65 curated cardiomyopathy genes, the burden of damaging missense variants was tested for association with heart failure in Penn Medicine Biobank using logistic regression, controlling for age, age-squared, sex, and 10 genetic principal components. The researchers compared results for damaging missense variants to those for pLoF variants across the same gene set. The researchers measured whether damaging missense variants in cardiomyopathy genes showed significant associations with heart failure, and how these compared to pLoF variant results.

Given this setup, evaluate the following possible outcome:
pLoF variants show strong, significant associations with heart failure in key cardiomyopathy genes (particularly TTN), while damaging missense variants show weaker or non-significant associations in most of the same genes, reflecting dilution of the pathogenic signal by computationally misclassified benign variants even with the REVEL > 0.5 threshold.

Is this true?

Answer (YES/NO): YES